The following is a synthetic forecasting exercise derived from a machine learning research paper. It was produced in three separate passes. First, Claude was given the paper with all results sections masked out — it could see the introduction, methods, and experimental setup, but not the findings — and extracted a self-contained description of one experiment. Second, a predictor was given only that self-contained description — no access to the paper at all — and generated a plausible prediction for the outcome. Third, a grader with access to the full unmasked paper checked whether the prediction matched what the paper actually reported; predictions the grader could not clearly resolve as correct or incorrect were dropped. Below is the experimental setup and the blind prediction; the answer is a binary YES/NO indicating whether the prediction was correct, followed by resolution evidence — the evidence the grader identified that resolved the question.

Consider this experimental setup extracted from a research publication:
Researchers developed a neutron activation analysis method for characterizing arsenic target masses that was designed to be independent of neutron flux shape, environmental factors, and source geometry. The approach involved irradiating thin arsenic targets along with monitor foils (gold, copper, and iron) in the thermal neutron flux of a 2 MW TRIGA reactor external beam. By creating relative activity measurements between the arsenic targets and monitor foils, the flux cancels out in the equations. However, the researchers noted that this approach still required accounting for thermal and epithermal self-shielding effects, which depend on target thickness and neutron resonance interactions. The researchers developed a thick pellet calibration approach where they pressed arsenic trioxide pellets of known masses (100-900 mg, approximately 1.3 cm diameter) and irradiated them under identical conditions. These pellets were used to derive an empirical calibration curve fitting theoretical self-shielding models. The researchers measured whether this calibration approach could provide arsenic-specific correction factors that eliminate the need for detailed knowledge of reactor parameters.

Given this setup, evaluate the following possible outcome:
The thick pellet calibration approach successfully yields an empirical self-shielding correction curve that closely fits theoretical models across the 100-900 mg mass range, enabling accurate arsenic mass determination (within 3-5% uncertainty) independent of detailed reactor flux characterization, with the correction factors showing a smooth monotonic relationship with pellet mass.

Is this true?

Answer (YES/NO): NO